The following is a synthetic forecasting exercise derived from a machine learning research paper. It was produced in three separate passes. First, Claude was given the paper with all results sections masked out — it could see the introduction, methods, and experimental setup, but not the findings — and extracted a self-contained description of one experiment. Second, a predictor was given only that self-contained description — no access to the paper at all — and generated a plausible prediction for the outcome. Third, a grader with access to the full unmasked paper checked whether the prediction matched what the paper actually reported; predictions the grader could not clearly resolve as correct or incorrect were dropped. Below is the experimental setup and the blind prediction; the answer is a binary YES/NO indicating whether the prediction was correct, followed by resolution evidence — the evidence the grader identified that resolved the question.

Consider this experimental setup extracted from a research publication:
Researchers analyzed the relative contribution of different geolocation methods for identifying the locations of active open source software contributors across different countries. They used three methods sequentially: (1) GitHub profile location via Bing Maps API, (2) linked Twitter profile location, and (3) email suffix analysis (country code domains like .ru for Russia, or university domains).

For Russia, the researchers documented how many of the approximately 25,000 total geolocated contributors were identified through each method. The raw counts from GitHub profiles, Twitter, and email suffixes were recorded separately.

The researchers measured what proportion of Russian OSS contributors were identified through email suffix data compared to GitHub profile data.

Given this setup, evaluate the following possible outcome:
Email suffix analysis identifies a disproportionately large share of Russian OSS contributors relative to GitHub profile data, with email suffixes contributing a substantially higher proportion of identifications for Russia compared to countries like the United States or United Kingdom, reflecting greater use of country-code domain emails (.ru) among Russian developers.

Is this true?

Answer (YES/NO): YES